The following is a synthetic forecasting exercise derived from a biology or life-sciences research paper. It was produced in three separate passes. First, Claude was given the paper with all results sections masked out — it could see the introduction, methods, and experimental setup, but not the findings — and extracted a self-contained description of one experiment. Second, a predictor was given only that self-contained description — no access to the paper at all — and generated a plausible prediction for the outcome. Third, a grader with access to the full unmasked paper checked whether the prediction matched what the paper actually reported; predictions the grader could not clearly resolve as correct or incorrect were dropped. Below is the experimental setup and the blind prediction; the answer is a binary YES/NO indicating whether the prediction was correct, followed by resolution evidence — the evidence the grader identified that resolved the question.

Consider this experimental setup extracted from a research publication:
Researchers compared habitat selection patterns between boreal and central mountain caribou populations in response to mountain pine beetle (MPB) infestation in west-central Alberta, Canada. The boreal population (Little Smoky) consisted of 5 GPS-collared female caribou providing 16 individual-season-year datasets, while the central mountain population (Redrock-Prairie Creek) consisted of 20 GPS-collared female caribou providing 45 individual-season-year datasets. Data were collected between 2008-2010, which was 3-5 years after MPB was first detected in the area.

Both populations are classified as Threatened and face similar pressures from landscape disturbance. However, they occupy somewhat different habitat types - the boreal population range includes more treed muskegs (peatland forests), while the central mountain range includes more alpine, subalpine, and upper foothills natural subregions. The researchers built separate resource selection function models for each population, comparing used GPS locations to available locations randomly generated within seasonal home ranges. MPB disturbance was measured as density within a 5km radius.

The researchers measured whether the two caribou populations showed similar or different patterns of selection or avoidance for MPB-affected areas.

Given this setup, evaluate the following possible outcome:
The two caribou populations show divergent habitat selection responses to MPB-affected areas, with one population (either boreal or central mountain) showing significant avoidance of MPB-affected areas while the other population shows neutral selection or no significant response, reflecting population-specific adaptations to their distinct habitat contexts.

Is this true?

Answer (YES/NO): NO